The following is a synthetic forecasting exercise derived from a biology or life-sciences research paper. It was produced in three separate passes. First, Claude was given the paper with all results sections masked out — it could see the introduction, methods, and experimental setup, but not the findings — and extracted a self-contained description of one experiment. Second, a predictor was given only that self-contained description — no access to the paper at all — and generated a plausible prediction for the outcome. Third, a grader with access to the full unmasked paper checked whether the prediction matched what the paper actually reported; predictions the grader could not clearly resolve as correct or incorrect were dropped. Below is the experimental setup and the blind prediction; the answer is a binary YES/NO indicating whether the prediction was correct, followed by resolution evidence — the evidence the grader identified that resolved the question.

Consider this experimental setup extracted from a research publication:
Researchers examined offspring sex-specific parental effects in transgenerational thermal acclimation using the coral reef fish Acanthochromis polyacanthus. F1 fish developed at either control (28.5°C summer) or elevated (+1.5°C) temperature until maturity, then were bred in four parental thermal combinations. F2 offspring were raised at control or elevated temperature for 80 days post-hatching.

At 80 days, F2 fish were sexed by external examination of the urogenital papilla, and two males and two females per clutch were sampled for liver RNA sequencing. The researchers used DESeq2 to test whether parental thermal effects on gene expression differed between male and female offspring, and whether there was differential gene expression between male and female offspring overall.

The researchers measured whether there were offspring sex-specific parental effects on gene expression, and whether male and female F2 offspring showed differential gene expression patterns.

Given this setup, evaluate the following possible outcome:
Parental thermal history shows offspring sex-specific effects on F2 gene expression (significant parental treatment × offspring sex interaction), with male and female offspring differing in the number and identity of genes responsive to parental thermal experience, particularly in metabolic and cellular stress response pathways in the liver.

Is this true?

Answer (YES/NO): NO